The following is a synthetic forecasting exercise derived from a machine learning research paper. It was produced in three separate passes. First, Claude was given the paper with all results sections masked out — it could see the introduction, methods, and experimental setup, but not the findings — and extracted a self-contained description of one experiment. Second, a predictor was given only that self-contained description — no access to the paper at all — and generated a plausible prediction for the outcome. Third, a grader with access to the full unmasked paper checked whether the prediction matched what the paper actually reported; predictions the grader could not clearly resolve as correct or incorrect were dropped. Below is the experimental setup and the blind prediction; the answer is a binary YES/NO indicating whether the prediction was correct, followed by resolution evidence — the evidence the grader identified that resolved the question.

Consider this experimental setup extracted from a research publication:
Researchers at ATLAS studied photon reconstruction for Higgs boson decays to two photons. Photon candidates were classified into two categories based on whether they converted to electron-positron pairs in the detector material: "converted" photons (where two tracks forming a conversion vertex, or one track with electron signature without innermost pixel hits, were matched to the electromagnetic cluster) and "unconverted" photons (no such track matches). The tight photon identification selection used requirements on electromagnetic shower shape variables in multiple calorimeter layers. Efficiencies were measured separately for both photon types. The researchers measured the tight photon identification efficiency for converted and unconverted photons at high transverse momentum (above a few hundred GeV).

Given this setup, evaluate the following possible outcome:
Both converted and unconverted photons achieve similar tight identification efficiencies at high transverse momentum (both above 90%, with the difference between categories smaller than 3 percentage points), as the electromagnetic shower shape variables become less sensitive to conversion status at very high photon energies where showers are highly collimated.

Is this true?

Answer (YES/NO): NO